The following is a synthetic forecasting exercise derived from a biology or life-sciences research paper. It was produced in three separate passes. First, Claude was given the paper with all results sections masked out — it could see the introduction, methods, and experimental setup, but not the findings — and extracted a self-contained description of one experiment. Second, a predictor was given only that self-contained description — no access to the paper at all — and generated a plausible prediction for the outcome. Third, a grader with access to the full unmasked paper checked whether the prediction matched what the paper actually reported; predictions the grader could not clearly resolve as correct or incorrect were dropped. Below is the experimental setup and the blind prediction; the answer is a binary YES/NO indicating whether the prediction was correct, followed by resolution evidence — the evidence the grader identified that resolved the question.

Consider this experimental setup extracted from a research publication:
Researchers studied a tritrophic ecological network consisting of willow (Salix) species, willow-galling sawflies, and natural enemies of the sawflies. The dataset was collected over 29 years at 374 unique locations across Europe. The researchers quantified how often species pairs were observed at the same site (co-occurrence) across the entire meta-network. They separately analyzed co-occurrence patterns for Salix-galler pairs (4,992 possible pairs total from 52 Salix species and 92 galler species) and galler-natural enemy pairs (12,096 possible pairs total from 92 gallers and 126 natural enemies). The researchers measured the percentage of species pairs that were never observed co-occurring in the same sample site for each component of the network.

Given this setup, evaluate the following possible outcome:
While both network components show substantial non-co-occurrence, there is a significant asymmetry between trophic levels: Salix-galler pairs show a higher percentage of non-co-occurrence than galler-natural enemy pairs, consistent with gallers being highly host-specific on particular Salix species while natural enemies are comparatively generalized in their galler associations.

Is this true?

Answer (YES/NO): NO